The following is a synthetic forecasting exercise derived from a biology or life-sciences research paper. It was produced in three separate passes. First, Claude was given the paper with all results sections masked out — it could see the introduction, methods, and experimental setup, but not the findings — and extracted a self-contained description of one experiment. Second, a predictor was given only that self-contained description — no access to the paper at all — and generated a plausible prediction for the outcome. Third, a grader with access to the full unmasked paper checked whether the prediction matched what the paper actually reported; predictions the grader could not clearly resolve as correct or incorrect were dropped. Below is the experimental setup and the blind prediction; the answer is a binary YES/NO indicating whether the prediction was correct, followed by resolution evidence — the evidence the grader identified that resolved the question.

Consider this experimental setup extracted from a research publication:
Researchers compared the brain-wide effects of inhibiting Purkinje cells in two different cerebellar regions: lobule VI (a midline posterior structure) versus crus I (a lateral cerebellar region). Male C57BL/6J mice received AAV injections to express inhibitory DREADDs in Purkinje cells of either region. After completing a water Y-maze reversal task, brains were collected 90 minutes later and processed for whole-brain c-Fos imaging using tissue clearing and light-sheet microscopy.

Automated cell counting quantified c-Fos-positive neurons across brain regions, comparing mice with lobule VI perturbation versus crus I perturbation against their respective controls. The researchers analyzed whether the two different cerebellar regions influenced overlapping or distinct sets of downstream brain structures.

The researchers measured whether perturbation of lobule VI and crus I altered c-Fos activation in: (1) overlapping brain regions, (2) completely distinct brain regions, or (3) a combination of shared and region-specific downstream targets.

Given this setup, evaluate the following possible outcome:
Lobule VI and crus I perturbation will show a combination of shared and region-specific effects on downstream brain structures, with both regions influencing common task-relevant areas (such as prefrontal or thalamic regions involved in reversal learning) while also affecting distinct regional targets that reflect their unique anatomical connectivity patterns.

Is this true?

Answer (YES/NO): YES